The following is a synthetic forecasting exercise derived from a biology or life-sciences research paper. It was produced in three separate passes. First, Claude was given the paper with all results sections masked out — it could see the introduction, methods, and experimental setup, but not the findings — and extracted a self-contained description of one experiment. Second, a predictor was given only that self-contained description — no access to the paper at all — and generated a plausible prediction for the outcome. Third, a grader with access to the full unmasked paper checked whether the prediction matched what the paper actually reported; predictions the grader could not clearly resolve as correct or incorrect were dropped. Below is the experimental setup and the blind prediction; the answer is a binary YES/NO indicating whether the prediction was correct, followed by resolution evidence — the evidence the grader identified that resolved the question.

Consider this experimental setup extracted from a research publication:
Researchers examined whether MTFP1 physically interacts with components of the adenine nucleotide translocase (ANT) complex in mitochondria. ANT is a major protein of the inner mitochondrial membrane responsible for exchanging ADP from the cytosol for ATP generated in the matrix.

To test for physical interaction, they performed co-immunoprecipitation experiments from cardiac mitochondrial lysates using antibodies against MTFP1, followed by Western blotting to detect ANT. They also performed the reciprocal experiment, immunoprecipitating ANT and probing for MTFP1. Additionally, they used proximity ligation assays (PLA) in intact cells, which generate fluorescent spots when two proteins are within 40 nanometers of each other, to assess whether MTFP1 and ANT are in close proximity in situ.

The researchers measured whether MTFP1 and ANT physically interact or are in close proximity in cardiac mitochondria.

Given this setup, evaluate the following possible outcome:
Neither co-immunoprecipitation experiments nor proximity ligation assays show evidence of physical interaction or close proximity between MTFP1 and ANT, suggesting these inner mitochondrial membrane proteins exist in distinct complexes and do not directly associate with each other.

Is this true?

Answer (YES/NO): NO